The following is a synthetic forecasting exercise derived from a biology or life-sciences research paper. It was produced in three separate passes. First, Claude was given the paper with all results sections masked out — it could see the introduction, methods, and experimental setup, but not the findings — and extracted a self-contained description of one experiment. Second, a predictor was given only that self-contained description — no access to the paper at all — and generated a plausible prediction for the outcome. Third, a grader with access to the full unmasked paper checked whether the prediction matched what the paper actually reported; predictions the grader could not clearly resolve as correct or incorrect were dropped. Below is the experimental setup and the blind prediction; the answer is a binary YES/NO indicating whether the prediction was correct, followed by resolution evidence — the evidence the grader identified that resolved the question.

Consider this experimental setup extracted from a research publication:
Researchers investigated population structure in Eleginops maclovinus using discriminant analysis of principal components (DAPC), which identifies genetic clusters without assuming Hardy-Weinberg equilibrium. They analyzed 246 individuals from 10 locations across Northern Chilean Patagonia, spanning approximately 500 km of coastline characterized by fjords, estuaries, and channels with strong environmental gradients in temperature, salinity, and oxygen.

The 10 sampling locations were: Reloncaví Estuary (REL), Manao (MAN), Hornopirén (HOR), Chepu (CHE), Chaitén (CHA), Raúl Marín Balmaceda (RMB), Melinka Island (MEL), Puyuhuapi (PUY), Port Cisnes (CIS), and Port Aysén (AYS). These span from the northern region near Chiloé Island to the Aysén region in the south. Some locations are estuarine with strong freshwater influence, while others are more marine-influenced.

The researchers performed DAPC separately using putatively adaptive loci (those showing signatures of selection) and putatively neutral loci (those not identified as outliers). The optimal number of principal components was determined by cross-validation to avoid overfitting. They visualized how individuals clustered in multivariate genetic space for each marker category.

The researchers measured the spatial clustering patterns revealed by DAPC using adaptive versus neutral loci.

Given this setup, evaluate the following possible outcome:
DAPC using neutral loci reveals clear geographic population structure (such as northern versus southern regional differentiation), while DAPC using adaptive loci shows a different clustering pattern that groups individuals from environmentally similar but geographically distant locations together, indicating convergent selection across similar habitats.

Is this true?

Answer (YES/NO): NO